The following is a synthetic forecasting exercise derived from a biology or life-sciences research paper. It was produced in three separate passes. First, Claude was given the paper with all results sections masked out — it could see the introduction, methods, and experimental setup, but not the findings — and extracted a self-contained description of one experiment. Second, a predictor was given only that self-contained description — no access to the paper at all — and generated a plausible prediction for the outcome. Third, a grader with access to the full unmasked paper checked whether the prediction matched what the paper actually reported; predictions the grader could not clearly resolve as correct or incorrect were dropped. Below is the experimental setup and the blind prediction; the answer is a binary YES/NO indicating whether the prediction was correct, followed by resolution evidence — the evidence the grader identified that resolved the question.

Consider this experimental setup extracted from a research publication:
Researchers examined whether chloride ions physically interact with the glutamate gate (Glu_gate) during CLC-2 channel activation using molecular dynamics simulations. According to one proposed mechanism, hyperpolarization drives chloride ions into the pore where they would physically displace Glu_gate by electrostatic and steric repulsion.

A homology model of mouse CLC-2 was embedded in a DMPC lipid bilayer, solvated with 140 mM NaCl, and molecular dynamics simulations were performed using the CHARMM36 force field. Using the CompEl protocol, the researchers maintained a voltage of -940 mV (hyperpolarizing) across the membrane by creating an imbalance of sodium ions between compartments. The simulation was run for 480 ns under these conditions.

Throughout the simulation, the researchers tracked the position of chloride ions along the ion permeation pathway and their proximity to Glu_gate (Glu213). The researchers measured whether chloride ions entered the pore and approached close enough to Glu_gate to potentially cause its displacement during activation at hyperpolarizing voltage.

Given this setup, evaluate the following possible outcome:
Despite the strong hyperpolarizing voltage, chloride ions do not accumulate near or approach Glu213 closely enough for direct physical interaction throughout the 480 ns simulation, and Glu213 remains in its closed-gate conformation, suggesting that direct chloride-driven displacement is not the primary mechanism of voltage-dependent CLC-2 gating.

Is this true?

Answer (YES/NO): NO